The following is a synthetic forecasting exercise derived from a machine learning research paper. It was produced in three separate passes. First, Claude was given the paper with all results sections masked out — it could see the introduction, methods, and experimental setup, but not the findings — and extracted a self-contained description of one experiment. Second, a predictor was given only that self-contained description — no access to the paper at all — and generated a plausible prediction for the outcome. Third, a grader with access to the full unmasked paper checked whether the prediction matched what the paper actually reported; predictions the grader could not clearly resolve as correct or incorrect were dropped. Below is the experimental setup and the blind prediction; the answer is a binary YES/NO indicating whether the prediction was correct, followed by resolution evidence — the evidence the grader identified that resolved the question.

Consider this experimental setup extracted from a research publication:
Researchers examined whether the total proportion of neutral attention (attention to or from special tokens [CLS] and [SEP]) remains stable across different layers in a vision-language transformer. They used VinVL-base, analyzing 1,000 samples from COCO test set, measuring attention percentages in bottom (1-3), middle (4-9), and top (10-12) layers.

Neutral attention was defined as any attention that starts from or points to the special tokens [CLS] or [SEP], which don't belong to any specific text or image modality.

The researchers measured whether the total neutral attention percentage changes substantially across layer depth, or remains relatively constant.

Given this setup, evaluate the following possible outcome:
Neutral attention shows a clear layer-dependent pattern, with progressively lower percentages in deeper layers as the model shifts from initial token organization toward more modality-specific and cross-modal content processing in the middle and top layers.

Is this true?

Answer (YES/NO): NO